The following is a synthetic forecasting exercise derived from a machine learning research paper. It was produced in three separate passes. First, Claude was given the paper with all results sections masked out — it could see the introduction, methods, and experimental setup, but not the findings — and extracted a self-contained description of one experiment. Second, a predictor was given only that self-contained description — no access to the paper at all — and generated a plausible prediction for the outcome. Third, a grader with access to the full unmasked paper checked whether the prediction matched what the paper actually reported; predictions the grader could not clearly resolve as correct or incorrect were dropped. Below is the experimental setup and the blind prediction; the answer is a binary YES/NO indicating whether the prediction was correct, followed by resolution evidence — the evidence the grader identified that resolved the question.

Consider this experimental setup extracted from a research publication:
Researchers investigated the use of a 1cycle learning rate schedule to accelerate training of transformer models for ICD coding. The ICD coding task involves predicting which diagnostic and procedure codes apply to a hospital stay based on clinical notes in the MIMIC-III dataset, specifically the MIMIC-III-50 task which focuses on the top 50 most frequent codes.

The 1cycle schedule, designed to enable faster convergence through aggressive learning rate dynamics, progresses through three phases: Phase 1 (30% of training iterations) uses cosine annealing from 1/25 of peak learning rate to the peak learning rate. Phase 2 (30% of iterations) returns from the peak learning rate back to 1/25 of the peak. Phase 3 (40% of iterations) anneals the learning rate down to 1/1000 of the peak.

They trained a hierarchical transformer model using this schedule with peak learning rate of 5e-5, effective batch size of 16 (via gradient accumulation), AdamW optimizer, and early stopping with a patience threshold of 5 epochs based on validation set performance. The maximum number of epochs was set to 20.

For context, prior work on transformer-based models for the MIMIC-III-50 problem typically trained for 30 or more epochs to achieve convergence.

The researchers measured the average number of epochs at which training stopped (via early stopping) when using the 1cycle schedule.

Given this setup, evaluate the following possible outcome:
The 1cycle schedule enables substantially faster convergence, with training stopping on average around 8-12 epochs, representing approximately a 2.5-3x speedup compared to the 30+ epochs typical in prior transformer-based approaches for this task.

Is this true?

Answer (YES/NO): NO